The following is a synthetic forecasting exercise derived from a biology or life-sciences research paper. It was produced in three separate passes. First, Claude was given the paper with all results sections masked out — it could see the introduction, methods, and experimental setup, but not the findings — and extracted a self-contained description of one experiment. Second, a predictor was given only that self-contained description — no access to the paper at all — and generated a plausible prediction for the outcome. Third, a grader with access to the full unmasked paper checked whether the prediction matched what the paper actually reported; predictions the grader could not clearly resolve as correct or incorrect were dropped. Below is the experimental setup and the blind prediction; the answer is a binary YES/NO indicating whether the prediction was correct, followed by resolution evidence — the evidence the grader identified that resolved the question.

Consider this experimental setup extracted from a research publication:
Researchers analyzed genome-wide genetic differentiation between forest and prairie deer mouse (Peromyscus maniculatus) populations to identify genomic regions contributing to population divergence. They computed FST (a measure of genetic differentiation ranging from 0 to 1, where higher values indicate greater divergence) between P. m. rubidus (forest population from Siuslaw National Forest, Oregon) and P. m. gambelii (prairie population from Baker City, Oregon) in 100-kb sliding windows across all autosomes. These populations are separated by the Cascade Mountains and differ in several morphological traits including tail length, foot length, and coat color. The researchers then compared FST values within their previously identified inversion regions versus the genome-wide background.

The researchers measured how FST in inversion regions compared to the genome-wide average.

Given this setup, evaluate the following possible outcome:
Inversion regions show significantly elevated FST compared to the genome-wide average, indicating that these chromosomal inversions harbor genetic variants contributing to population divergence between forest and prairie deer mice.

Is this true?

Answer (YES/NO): YES